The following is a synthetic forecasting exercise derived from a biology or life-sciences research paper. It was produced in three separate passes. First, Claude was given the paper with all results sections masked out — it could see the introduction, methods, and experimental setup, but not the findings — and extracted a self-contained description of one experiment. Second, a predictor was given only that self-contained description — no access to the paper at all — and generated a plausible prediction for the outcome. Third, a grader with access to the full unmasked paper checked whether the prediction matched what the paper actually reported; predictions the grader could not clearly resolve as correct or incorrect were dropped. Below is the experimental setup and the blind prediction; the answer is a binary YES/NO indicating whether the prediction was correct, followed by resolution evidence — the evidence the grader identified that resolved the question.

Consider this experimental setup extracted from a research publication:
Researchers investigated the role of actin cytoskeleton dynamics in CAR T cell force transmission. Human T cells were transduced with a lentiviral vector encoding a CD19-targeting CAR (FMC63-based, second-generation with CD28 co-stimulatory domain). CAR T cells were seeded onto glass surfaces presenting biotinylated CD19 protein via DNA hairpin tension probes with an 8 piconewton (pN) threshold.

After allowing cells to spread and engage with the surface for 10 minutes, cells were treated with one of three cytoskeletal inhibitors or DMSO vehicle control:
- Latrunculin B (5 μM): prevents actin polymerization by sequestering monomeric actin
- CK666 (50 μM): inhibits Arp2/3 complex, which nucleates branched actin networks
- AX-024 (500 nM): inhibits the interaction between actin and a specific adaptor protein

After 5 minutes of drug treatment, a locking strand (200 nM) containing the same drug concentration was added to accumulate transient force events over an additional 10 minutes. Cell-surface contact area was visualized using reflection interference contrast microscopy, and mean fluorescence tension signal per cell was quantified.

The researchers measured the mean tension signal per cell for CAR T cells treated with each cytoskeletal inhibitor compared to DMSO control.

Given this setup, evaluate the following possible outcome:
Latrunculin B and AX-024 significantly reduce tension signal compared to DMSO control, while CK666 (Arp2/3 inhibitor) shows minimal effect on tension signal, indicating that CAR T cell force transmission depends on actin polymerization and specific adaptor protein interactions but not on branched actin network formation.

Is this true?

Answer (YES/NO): NO